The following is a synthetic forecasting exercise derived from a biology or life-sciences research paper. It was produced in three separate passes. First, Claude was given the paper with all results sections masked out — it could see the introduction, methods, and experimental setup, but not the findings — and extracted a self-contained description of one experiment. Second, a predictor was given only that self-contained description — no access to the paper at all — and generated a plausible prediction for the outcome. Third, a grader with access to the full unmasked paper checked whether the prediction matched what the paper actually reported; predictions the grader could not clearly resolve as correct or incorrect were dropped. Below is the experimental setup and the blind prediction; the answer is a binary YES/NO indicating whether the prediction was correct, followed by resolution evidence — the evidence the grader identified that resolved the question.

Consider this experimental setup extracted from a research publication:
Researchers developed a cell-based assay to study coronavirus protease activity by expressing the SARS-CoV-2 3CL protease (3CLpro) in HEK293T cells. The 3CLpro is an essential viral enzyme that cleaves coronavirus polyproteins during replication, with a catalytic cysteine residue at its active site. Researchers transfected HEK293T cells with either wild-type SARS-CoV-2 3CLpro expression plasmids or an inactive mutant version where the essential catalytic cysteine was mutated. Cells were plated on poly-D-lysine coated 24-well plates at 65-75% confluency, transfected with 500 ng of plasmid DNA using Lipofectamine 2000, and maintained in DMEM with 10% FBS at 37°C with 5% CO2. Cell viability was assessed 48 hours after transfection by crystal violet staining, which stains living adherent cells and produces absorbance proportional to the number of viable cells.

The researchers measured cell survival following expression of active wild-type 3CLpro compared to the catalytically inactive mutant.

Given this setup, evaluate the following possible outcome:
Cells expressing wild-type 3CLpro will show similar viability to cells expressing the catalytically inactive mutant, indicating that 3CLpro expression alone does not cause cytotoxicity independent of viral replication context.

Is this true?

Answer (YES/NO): NO